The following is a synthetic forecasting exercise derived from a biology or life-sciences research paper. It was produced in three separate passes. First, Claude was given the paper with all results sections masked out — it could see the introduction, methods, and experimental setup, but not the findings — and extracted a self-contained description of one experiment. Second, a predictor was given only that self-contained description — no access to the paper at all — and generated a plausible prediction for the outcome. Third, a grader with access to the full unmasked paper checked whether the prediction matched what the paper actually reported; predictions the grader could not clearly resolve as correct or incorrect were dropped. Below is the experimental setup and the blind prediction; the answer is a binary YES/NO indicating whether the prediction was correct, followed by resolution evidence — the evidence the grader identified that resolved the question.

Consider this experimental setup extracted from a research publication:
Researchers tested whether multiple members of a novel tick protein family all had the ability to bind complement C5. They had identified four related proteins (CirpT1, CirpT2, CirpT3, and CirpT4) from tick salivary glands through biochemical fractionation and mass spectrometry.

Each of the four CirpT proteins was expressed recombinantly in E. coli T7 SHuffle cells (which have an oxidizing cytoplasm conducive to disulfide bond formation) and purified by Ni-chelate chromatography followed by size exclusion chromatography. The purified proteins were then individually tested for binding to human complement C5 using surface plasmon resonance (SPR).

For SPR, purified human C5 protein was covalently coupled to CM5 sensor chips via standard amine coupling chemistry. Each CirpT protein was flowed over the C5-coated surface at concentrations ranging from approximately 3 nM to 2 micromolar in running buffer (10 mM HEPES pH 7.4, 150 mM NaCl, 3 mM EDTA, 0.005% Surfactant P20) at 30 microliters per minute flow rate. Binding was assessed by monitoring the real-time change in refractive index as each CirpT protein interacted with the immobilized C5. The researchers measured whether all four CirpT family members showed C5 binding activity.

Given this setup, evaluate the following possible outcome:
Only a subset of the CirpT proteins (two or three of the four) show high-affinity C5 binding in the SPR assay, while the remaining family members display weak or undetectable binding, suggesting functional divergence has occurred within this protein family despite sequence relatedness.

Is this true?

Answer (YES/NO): NO